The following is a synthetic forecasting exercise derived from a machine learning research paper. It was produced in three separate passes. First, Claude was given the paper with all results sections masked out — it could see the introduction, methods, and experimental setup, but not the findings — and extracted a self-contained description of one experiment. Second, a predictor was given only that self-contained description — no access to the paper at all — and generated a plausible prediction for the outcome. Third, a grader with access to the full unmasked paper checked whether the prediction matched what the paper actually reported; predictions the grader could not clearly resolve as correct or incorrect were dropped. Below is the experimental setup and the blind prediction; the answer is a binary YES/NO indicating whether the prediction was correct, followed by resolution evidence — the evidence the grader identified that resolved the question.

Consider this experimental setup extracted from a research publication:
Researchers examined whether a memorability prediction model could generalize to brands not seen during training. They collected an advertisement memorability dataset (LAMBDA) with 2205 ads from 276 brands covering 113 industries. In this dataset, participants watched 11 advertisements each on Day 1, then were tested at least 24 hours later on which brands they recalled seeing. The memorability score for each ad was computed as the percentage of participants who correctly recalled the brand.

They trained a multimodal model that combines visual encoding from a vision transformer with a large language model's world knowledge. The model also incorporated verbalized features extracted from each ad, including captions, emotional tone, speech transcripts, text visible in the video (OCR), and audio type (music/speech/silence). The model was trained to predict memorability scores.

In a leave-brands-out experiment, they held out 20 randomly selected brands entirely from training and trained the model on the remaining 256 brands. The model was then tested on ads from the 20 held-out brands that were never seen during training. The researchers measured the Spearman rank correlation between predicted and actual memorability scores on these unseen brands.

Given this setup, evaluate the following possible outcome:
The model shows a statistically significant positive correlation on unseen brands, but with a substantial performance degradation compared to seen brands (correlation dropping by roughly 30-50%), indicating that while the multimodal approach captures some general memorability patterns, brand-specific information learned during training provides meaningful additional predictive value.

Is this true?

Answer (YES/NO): NO